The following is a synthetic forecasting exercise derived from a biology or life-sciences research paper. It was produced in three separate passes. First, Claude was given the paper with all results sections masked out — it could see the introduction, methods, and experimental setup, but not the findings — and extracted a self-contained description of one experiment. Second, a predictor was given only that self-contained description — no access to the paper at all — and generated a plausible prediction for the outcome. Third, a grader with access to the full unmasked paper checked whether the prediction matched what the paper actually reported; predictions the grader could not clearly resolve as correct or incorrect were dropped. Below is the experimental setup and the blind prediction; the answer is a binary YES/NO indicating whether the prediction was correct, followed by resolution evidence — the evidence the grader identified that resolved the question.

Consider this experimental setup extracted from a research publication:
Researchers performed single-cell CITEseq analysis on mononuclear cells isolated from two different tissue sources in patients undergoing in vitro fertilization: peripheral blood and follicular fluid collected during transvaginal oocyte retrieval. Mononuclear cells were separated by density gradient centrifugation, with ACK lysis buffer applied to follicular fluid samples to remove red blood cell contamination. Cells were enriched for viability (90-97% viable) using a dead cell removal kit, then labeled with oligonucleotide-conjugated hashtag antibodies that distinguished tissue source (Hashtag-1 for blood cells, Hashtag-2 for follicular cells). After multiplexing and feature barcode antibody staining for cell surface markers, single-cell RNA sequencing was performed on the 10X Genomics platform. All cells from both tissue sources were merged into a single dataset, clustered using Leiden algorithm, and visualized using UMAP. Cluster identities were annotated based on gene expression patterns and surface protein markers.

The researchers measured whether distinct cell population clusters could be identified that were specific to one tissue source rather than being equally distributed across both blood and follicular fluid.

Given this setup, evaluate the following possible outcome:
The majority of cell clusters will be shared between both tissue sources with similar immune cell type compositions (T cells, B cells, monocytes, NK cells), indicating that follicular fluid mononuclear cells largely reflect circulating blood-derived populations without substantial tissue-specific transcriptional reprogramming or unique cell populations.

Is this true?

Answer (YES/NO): NO